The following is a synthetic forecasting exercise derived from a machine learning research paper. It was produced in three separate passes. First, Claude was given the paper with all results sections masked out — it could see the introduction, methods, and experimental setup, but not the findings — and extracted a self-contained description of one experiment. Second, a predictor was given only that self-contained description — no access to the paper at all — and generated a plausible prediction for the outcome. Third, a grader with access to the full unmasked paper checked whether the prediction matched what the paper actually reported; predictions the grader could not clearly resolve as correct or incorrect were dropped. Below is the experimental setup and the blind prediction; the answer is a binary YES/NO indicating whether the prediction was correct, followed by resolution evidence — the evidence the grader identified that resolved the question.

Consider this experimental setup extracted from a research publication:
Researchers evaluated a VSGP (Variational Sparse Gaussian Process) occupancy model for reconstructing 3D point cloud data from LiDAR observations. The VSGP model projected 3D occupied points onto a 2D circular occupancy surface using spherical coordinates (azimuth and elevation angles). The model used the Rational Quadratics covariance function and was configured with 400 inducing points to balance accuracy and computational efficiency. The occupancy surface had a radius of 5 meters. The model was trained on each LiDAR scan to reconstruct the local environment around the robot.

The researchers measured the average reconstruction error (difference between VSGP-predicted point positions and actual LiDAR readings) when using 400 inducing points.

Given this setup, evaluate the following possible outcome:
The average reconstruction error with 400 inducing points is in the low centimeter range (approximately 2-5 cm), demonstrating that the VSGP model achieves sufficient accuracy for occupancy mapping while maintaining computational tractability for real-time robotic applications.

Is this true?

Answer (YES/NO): NO